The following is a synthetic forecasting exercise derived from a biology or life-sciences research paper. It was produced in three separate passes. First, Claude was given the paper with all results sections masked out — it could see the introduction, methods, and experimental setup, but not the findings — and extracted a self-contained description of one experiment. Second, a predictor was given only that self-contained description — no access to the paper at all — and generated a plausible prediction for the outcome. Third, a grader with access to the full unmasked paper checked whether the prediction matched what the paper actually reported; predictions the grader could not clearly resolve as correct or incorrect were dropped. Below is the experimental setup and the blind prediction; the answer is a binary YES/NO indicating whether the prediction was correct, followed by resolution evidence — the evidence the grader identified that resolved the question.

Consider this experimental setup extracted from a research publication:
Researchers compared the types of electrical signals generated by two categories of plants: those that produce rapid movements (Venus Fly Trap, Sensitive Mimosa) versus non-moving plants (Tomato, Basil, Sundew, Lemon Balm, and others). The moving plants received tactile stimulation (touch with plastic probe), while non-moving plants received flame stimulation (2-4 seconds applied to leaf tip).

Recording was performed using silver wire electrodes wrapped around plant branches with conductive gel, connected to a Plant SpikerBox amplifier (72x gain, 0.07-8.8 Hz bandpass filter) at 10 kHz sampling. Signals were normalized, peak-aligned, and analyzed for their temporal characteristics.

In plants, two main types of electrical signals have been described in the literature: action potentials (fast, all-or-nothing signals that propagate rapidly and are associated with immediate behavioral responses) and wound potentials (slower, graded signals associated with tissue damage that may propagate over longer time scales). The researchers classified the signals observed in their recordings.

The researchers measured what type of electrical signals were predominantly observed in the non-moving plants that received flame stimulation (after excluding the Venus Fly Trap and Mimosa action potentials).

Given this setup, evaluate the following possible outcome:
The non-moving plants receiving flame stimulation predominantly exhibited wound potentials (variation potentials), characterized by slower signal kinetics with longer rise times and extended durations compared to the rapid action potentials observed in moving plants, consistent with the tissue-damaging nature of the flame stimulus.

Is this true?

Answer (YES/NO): YES